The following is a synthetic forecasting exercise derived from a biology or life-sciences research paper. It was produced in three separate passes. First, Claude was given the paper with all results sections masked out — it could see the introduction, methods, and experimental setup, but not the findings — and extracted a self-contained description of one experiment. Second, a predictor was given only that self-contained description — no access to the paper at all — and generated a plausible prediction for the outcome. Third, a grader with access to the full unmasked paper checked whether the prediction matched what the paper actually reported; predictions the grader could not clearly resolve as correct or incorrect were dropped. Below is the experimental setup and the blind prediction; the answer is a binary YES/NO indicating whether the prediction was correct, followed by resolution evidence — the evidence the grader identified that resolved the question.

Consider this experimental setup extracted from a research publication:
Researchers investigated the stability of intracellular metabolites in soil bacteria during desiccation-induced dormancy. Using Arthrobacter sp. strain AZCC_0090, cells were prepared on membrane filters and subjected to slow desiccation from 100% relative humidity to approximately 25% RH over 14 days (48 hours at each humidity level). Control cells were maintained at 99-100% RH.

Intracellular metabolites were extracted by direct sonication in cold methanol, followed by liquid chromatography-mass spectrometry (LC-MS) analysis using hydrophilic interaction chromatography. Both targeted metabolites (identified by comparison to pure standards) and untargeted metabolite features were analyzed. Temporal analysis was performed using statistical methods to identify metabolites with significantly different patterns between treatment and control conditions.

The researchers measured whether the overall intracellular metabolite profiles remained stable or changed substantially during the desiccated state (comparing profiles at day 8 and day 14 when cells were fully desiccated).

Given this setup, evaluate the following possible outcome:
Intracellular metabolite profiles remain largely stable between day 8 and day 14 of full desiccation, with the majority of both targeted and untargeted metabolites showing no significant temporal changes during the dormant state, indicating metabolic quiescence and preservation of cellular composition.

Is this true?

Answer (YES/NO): YES